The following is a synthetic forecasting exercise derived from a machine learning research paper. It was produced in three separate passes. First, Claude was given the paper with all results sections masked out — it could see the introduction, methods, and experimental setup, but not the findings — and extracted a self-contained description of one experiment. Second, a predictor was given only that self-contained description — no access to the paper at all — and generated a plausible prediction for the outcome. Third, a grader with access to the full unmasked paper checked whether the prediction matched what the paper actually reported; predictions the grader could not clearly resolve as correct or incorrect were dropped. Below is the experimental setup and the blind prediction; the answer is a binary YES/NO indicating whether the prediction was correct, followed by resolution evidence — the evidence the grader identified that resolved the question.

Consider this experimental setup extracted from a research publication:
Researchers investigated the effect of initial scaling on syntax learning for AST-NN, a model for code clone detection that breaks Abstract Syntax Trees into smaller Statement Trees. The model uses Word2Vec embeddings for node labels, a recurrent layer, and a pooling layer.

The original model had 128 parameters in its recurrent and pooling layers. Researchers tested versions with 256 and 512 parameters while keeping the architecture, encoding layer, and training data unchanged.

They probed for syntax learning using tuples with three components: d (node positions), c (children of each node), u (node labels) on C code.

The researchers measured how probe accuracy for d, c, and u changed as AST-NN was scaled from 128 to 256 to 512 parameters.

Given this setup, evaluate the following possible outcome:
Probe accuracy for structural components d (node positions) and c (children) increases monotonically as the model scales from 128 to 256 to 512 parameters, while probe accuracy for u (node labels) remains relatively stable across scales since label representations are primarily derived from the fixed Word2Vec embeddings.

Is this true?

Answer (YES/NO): NO